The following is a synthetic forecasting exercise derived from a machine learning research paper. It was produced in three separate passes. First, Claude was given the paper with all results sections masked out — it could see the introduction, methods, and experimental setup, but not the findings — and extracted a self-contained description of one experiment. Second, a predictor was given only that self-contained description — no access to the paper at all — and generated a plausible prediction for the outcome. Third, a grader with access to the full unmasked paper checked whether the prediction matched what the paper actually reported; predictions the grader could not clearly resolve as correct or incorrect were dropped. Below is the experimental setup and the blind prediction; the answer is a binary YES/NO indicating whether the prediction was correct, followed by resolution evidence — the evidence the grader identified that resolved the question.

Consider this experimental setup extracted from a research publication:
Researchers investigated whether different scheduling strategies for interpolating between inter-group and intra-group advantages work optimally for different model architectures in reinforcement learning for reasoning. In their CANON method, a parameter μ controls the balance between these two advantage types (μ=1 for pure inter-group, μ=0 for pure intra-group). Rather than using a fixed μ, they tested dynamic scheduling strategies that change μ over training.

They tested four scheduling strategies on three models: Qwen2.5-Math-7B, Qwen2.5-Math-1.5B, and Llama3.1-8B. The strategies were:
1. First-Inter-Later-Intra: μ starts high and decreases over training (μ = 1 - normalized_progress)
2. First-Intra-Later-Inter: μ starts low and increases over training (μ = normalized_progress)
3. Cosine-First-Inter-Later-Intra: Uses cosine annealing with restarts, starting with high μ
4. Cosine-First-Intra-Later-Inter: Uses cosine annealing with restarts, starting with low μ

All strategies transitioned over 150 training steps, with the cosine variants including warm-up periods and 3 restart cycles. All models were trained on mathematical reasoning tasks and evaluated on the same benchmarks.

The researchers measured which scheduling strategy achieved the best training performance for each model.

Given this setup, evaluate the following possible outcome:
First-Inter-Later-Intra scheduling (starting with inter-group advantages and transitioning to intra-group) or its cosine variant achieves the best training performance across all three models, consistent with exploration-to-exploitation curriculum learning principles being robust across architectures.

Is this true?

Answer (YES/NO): YES